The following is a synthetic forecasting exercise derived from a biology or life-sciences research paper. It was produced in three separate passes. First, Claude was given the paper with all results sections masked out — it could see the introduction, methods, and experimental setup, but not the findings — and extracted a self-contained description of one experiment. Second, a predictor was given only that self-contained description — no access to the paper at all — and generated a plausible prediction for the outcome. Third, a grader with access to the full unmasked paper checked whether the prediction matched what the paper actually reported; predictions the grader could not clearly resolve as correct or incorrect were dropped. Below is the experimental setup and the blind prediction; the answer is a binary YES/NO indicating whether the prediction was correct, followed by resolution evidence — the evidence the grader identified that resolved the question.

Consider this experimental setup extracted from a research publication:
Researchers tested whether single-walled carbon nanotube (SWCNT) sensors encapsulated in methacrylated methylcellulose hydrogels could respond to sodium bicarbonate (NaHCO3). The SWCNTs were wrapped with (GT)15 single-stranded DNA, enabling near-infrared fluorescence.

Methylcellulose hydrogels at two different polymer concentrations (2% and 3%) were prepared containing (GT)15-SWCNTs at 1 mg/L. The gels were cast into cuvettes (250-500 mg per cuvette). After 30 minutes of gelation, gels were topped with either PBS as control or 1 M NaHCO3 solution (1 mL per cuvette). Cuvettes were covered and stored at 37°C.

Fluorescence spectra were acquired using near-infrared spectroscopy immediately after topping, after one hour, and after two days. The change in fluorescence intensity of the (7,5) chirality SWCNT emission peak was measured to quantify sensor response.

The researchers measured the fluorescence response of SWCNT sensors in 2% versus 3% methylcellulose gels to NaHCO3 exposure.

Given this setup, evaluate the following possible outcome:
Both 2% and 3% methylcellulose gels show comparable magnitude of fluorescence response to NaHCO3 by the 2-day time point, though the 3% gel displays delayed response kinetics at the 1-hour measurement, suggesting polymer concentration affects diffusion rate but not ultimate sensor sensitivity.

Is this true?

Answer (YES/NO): NO